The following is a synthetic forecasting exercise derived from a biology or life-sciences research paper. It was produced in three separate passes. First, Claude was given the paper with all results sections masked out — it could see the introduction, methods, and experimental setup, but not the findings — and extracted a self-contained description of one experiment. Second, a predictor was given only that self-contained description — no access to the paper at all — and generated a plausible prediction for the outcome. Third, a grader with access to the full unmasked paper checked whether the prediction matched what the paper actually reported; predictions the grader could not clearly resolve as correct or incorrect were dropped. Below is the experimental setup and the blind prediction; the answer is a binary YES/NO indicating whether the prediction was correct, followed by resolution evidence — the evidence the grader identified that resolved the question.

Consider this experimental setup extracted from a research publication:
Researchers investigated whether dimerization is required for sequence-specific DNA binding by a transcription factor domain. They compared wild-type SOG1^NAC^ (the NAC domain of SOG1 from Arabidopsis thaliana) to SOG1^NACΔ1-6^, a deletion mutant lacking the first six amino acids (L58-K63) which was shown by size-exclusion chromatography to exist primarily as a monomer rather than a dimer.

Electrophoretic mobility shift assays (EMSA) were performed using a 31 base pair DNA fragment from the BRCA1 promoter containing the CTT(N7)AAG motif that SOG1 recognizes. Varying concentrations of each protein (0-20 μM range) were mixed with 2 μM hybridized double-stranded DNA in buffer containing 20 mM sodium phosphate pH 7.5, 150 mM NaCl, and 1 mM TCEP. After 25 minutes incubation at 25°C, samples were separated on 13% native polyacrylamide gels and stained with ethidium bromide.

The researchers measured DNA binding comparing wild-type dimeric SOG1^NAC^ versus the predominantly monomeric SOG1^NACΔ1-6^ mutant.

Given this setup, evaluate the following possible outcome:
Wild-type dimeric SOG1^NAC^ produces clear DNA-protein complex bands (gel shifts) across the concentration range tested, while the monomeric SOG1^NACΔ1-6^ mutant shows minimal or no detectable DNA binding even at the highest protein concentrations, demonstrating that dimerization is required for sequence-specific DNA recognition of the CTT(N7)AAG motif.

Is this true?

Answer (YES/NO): NO